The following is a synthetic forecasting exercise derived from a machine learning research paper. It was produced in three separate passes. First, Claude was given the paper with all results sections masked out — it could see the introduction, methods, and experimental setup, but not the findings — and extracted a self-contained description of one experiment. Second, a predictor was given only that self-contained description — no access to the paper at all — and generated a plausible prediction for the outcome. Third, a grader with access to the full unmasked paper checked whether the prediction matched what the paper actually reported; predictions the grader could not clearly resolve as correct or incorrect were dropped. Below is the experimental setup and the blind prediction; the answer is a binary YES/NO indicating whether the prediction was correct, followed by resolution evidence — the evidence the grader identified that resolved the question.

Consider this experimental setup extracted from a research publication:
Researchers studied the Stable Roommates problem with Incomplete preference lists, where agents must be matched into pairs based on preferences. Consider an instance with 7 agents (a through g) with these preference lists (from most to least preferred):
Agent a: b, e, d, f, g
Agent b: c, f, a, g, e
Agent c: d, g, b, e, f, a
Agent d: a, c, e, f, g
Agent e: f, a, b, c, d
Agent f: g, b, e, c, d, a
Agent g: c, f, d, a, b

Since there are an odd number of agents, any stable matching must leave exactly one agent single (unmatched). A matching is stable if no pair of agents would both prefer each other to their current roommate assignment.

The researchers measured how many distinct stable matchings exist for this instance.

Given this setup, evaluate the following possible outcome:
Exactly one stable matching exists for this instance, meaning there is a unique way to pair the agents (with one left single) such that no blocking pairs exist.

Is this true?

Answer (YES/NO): YES